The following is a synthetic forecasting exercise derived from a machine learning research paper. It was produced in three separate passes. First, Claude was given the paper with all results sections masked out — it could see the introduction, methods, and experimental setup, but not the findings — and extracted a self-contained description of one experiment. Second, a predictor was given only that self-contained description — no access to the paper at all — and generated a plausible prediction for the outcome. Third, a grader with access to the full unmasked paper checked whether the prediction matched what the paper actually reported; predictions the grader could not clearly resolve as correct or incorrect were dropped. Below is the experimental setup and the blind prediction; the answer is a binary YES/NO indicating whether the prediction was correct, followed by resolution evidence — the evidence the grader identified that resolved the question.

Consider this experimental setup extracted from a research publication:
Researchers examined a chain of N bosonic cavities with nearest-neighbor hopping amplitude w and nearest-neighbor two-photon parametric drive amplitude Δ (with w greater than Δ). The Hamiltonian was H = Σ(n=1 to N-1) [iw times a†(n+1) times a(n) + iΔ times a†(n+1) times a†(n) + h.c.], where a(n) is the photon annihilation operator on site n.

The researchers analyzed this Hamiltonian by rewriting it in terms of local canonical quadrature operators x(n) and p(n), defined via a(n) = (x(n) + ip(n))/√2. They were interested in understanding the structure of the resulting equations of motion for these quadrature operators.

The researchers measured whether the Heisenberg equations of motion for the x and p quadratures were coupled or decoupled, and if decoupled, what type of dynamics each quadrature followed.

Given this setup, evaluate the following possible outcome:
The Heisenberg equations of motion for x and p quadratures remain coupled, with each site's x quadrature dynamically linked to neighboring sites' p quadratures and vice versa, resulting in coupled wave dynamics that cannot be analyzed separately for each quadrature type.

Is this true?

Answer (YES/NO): NO